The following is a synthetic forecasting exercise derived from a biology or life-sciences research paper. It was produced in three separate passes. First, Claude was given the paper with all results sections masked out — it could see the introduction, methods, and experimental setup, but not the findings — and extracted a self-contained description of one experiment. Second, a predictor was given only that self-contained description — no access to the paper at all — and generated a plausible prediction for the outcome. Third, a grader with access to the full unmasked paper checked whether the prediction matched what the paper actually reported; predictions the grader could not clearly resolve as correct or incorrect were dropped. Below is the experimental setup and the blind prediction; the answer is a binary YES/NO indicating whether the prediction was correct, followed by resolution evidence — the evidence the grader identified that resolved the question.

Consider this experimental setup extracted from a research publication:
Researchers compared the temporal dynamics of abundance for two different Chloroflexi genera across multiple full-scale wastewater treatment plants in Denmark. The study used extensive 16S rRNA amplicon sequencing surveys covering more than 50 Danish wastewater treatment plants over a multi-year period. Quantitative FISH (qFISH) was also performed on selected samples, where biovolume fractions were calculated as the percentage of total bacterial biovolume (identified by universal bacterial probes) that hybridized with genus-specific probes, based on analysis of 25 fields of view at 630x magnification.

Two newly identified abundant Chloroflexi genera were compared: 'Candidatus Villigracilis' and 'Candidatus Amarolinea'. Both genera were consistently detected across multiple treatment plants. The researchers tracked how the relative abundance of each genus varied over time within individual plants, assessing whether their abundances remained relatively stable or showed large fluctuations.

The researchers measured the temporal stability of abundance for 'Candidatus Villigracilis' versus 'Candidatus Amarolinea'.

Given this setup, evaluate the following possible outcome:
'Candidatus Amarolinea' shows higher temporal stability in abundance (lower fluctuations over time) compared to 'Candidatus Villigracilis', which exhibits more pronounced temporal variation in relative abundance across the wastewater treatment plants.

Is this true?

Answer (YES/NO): NO